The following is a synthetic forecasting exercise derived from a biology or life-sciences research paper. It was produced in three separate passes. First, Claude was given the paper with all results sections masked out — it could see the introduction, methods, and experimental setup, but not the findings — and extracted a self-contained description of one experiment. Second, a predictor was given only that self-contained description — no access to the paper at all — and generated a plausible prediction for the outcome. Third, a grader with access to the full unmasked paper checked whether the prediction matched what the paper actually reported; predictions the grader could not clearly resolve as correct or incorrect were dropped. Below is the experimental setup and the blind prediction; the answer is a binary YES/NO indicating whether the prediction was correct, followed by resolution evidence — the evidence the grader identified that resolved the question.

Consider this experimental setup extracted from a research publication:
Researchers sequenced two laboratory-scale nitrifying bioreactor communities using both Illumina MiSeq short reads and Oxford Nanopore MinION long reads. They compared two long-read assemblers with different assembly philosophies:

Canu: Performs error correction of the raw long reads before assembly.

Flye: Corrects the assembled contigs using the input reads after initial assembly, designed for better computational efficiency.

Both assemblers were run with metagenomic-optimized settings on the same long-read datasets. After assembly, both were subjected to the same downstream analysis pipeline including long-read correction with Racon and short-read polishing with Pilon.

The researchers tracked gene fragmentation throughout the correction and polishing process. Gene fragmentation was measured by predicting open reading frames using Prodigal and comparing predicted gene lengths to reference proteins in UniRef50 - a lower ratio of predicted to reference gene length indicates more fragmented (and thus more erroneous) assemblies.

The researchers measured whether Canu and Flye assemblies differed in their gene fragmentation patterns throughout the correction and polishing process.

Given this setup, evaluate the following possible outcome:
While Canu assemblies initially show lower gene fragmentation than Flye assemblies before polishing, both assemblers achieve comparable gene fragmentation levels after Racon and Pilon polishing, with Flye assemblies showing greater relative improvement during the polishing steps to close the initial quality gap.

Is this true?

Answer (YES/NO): NO